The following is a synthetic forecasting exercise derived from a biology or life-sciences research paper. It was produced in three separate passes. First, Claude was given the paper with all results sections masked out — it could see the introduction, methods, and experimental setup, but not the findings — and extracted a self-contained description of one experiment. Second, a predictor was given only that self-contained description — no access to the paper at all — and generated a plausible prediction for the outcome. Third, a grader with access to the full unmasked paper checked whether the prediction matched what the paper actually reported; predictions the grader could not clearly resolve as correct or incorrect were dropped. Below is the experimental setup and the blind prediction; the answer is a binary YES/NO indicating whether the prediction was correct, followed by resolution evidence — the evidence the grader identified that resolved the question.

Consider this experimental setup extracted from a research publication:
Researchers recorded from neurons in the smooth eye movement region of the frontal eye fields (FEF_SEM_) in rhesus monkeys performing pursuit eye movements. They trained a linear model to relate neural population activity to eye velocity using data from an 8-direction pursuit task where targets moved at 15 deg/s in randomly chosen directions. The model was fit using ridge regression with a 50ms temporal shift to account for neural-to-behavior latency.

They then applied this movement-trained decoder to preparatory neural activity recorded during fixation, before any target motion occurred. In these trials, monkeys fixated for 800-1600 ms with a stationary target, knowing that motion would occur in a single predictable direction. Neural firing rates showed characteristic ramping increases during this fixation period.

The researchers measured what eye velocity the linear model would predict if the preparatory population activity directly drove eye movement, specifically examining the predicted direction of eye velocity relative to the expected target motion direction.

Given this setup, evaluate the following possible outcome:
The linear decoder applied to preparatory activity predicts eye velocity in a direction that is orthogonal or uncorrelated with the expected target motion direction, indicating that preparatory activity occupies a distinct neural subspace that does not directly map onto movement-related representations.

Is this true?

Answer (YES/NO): NO